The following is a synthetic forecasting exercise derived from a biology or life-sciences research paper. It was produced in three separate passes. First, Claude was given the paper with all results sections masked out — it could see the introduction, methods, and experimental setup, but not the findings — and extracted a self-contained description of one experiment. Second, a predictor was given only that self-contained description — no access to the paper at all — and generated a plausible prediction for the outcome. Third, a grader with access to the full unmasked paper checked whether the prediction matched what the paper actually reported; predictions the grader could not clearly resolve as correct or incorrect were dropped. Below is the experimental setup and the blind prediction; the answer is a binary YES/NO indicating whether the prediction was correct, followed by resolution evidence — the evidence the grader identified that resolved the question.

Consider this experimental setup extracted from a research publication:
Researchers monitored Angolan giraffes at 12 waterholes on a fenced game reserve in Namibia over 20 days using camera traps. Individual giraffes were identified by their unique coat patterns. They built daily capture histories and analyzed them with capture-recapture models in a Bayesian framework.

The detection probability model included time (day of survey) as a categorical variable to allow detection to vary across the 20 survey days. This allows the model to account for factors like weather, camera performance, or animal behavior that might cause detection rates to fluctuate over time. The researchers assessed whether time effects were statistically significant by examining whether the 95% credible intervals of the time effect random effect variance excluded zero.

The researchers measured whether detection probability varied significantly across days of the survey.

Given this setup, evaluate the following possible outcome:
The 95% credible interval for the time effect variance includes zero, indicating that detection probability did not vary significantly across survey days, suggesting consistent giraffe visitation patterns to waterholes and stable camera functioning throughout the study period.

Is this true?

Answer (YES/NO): NO